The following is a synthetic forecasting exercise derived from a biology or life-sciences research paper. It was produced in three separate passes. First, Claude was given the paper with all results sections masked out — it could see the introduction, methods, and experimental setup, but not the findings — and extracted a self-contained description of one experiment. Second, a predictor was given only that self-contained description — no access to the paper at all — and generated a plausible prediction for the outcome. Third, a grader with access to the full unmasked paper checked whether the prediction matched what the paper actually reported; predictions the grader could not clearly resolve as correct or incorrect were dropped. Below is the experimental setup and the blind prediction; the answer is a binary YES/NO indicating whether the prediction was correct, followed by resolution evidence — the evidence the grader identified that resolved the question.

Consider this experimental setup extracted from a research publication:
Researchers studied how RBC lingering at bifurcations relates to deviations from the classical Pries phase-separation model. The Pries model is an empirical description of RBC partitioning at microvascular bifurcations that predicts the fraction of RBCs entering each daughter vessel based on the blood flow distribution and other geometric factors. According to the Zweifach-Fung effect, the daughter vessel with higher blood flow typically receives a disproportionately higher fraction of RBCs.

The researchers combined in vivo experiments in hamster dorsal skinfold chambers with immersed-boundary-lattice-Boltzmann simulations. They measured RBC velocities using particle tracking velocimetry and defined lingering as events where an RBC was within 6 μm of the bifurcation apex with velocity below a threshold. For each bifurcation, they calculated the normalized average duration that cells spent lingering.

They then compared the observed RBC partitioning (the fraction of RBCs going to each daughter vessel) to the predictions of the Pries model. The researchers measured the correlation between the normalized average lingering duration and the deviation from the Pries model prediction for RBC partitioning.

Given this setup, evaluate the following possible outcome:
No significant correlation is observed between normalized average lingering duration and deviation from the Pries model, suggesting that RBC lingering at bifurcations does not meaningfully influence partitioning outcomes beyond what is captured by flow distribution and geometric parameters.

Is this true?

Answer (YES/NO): NO